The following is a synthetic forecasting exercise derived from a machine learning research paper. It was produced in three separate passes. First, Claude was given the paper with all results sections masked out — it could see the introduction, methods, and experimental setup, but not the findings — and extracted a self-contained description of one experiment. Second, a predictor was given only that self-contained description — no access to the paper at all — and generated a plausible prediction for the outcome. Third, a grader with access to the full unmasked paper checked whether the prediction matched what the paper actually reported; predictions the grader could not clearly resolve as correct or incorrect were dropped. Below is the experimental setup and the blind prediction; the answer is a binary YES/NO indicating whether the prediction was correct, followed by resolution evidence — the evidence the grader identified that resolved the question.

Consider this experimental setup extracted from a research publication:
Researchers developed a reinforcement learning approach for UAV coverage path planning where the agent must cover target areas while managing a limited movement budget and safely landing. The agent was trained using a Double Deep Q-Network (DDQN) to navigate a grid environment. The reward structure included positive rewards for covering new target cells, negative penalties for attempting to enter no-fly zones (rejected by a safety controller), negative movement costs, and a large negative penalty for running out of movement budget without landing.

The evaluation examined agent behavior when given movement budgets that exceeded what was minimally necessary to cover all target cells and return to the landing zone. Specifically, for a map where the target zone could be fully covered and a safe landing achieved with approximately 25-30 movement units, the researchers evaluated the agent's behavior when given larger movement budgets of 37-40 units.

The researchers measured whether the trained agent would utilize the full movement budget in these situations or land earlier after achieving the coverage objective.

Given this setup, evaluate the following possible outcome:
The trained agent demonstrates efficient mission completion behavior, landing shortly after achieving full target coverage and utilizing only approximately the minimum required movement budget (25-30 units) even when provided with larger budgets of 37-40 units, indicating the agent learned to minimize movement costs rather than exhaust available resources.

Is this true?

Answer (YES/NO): YES